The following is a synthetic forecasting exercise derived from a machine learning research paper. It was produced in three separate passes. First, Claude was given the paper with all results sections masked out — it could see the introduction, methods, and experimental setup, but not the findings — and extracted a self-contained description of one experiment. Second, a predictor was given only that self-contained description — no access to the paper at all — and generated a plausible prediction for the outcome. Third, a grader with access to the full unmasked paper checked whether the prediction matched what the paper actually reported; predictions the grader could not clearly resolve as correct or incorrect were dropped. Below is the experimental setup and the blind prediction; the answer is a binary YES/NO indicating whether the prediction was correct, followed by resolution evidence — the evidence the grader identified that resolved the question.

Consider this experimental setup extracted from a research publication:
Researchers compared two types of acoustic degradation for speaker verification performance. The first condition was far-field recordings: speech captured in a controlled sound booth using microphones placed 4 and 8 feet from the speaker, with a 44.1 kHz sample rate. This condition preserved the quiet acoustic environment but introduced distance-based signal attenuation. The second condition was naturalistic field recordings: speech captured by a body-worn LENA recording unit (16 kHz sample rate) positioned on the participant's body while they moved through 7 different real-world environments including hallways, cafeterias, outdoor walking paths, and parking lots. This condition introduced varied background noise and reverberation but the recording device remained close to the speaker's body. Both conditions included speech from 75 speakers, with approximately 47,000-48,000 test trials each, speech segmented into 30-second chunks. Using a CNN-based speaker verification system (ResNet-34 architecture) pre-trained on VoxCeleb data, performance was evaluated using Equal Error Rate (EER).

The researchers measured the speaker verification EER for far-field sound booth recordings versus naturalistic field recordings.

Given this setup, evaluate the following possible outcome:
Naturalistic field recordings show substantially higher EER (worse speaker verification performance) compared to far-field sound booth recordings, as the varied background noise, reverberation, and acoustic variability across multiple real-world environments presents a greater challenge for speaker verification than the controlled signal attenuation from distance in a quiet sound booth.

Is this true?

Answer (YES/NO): YES